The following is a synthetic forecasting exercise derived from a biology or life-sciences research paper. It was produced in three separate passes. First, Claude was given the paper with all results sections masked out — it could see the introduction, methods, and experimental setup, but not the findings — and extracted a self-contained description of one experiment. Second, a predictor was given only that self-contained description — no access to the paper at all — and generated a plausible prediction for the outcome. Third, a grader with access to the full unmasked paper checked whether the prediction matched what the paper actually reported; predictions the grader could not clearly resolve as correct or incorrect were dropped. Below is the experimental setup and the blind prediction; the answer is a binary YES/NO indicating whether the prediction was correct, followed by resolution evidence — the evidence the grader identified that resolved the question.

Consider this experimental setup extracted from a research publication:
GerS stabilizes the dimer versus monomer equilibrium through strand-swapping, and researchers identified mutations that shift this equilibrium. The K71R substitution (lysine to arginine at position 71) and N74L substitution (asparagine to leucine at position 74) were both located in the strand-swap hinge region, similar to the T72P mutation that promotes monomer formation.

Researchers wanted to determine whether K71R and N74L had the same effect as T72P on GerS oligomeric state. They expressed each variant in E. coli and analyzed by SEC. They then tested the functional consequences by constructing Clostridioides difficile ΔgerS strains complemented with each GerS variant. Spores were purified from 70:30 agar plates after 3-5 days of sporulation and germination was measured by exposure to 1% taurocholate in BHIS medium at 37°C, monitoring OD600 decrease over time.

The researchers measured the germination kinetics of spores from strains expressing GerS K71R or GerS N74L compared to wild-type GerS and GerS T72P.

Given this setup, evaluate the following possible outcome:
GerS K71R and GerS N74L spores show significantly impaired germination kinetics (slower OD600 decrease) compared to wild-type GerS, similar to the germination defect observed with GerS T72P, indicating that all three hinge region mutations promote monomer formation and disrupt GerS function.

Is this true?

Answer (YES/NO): NO